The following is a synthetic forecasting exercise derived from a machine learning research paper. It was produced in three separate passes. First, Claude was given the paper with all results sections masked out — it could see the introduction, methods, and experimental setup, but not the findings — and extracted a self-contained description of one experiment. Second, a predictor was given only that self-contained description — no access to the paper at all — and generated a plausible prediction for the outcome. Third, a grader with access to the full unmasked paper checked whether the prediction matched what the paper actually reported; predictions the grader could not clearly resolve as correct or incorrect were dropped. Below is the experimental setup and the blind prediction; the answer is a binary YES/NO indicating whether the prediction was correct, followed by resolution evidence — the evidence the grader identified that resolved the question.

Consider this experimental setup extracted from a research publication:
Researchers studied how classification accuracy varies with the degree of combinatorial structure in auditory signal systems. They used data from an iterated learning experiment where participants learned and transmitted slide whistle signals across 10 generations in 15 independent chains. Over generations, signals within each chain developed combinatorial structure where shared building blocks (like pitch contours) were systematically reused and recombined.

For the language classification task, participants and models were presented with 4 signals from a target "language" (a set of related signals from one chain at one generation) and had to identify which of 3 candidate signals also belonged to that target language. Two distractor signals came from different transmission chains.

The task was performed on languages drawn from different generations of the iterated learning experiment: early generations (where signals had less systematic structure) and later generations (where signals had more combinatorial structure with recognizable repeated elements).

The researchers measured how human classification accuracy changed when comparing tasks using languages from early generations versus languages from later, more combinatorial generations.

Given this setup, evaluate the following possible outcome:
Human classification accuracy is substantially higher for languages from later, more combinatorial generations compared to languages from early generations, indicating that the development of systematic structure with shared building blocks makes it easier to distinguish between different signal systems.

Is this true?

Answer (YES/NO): YES